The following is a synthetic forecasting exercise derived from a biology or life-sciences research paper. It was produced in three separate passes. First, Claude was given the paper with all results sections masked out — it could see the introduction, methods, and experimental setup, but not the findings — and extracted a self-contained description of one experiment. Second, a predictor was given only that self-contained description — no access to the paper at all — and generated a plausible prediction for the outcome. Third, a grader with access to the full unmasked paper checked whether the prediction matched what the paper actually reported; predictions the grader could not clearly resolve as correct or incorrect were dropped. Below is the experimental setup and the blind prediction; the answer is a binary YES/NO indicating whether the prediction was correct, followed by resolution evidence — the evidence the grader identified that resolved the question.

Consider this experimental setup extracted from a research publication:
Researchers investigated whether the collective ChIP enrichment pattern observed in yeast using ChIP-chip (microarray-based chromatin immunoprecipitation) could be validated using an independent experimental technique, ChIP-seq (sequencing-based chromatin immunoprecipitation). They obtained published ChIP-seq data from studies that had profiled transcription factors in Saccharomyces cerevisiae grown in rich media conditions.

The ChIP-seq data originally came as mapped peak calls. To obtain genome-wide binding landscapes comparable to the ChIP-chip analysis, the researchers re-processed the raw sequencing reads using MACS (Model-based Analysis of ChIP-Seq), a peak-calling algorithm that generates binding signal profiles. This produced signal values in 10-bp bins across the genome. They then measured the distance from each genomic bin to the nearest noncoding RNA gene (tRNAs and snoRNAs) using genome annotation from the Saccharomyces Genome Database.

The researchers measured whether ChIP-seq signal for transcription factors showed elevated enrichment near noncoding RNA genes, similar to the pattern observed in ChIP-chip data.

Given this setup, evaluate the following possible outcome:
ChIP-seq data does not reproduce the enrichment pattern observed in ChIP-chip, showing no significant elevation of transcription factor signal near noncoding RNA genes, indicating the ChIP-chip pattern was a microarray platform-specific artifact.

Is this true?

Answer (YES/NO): NO